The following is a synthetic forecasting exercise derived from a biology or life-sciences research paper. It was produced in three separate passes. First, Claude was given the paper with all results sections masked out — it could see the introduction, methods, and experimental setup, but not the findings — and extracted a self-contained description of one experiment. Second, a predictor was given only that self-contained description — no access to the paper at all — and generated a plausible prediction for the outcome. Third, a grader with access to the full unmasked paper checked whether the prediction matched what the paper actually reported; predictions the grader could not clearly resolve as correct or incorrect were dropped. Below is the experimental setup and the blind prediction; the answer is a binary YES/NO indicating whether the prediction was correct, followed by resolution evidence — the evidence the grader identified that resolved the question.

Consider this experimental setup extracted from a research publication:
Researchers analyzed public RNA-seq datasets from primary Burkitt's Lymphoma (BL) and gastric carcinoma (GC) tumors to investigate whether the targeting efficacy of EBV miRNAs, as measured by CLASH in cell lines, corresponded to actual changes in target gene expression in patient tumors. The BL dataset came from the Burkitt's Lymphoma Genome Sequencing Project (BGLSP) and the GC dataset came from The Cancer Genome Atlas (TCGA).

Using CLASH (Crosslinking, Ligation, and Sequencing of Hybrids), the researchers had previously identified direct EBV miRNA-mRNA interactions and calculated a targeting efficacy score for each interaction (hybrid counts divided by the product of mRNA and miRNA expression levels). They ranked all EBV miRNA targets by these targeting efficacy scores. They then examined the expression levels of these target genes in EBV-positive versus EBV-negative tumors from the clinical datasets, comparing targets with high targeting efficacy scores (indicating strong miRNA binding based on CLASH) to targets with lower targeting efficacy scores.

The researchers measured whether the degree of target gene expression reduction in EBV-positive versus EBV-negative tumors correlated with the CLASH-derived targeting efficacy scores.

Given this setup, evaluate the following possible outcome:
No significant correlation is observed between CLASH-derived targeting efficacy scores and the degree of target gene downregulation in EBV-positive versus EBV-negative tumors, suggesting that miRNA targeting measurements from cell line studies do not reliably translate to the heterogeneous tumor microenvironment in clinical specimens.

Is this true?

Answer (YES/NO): NO